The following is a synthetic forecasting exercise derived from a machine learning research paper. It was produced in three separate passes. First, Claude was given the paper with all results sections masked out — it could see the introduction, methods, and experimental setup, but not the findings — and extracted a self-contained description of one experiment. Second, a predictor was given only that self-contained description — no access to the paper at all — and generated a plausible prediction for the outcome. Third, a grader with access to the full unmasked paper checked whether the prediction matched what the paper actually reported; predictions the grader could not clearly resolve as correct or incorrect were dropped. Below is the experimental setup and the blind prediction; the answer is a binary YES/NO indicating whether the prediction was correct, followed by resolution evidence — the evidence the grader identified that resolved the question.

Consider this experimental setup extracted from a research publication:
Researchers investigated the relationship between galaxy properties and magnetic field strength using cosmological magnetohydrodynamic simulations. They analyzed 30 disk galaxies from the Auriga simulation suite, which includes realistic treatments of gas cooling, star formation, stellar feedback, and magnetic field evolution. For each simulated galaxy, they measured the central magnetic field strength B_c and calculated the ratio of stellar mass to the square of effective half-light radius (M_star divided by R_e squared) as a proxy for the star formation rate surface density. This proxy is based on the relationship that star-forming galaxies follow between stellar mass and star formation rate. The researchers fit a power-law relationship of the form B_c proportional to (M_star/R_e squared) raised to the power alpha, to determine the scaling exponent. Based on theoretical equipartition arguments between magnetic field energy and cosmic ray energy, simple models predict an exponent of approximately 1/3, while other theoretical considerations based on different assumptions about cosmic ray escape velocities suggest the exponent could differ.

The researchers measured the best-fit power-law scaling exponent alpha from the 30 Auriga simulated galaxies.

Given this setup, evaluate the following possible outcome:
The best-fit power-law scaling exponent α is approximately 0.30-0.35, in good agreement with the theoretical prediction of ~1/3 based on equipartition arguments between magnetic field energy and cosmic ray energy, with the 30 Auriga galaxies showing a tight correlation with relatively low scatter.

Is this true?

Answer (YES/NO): NO